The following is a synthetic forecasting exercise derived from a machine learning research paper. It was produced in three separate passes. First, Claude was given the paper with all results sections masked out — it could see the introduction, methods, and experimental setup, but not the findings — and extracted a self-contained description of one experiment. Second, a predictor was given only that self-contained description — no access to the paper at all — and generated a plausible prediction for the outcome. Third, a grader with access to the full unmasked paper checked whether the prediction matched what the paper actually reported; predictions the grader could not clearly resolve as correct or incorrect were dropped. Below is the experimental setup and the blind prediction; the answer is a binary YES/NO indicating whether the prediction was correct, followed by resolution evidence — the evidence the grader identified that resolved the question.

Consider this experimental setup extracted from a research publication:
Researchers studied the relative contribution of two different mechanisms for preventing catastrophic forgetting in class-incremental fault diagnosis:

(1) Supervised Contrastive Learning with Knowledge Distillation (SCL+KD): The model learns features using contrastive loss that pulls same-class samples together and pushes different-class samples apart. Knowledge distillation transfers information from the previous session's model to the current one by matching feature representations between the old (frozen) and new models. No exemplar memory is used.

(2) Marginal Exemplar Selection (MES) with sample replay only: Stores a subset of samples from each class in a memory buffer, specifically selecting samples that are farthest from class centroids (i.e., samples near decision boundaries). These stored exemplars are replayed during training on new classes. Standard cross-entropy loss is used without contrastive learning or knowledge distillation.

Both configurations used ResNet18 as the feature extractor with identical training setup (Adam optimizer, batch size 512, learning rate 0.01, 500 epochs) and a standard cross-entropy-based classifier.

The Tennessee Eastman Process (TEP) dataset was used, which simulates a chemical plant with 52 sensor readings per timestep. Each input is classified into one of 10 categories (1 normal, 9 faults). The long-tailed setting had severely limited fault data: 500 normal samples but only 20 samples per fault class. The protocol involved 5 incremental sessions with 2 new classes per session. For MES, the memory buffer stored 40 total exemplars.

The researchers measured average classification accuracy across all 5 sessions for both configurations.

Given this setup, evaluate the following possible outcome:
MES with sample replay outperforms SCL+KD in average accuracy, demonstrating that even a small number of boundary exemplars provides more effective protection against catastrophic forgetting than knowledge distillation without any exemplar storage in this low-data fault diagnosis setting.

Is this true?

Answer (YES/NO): NO